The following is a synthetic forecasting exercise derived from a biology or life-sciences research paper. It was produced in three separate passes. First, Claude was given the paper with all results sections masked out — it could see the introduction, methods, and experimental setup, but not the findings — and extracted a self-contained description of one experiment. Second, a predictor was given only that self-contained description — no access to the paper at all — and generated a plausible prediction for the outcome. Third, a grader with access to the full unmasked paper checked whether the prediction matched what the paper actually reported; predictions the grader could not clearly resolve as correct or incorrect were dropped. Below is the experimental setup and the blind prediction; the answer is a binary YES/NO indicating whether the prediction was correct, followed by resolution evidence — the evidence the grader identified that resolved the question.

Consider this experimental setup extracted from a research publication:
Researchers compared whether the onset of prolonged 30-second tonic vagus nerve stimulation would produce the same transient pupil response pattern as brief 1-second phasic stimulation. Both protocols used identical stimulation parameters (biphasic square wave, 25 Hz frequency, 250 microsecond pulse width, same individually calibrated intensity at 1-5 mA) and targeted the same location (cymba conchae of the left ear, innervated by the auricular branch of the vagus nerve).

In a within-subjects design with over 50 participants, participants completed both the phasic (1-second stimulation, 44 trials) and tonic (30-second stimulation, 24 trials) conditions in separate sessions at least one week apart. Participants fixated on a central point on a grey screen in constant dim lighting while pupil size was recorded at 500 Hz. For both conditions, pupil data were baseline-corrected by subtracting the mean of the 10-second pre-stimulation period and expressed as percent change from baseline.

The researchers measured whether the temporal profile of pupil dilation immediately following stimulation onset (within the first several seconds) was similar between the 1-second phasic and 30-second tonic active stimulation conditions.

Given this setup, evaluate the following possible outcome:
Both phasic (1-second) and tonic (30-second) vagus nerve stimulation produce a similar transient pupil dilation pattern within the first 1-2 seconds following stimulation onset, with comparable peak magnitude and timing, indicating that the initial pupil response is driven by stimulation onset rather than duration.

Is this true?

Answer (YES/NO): YES